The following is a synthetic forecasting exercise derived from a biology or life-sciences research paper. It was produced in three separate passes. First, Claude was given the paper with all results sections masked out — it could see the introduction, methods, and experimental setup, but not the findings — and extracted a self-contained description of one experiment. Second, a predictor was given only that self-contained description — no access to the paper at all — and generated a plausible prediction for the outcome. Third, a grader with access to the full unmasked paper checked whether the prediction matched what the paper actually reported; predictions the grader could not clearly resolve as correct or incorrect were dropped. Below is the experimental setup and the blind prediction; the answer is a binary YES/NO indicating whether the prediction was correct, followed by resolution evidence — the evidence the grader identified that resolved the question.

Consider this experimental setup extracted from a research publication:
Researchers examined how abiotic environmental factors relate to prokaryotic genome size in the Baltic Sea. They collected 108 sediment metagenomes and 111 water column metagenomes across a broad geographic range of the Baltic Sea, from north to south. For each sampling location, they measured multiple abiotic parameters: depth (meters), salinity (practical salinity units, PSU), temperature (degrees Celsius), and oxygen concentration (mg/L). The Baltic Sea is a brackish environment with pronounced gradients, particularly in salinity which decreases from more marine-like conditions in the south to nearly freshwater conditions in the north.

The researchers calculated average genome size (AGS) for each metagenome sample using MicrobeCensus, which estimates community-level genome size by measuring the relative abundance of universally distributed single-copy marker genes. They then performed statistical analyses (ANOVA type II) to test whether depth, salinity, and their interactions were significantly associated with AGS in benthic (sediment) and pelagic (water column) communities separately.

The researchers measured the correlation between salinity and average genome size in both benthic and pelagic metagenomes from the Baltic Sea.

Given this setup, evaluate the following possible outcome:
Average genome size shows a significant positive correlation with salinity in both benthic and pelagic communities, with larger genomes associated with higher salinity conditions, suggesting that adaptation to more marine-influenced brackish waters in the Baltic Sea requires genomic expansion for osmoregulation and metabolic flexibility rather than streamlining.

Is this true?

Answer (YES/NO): NO